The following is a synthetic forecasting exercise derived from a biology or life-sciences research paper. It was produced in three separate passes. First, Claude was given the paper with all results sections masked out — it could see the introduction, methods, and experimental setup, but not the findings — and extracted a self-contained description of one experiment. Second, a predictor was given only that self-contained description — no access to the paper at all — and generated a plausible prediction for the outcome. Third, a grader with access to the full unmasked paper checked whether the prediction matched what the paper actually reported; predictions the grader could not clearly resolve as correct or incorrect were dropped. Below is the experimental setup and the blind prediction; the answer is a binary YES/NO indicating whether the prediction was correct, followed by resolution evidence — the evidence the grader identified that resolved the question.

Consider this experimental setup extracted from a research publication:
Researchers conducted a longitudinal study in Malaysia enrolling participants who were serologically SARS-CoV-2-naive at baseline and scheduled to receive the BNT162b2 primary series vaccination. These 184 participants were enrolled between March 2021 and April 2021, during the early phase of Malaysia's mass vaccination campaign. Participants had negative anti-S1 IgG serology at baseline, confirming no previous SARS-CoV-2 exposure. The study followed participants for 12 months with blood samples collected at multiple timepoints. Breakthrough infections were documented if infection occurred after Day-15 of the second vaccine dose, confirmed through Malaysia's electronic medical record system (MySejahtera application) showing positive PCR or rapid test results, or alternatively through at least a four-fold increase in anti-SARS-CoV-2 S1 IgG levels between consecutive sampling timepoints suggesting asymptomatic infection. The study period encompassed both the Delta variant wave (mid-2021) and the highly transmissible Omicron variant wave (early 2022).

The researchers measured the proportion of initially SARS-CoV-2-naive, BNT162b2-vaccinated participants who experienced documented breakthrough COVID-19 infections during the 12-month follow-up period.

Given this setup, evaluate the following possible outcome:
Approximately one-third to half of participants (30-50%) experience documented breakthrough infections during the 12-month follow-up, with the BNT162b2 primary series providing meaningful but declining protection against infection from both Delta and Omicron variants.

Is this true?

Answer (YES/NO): NO